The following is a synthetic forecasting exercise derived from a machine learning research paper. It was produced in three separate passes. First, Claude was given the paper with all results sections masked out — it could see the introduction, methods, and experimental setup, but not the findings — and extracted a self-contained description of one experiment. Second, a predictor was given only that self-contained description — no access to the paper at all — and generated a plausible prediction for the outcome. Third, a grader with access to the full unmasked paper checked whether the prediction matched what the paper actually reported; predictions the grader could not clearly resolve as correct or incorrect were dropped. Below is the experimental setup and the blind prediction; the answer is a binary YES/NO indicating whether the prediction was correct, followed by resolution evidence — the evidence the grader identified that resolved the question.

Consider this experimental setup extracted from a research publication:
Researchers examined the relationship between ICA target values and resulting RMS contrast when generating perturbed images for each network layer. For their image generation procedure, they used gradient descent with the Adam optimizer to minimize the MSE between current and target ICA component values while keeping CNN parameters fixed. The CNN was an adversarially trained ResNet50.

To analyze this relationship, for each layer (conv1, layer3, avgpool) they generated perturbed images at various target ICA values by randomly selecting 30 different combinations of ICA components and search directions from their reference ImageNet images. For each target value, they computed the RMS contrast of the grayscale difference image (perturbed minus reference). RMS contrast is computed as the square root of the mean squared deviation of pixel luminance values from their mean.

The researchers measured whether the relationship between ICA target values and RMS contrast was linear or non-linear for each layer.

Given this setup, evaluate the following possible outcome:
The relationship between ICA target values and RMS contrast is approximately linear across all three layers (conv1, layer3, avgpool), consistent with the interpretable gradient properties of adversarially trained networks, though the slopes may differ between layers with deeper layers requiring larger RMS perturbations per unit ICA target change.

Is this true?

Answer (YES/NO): YES